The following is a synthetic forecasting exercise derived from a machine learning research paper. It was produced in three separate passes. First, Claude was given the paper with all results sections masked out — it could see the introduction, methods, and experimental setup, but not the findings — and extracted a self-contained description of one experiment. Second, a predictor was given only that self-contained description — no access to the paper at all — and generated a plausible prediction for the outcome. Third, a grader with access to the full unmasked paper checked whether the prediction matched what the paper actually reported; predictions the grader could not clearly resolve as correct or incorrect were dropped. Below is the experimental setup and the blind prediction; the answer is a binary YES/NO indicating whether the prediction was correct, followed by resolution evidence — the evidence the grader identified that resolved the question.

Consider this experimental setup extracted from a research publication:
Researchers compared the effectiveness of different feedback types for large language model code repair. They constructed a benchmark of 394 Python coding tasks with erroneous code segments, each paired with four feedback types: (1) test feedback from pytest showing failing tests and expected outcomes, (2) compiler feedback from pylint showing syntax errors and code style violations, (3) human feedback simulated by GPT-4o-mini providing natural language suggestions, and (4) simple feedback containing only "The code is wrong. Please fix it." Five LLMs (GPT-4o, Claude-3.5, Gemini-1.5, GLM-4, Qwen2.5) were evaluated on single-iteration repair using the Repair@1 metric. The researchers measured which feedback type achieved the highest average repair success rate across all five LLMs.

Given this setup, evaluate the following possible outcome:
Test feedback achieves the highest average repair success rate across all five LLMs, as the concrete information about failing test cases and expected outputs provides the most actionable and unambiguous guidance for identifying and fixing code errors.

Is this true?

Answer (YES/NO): YES